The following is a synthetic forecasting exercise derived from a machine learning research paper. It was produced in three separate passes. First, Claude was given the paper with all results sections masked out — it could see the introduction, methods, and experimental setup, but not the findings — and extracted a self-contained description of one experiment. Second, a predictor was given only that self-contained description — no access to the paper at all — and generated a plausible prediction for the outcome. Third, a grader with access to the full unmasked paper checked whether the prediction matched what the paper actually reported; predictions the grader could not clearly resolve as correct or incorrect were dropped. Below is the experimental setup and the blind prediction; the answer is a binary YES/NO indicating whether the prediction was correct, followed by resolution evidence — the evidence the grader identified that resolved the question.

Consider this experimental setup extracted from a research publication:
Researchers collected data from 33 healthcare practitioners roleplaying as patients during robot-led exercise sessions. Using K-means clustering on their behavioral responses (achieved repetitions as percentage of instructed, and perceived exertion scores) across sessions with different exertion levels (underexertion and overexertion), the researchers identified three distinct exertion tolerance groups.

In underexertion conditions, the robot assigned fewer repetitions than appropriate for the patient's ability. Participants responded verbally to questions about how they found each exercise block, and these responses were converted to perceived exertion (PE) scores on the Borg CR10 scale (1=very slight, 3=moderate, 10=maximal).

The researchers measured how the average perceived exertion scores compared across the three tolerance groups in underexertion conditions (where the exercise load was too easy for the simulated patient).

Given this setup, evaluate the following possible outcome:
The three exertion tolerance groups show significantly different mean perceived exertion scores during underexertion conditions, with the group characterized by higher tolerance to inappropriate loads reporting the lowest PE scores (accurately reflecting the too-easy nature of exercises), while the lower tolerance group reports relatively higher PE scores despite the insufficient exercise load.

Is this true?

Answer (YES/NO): NO